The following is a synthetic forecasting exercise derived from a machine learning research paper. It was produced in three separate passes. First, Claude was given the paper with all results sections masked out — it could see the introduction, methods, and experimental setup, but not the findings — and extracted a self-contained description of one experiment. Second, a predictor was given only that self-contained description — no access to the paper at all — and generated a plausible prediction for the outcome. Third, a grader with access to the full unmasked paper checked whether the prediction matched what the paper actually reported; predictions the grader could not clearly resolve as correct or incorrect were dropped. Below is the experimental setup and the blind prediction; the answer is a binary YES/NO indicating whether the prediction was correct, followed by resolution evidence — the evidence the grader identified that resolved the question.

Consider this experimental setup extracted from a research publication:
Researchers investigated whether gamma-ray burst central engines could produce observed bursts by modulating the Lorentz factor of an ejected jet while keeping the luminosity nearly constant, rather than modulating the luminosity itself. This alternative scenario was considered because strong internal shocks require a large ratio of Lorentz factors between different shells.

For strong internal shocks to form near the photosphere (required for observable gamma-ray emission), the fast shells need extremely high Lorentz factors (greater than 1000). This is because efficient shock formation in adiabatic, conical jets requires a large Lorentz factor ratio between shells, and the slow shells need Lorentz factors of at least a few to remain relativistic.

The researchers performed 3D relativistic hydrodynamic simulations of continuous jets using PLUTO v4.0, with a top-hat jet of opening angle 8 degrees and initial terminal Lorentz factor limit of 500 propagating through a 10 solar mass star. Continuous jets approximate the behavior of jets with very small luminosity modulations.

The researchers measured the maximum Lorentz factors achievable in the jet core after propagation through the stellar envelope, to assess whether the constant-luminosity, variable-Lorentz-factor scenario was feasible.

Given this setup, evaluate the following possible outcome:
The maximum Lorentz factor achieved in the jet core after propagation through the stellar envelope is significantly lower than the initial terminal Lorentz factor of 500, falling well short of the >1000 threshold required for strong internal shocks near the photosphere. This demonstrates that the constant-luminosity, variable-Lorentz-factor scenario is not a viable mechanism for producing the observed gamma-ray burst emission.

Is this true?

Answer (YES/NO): YES